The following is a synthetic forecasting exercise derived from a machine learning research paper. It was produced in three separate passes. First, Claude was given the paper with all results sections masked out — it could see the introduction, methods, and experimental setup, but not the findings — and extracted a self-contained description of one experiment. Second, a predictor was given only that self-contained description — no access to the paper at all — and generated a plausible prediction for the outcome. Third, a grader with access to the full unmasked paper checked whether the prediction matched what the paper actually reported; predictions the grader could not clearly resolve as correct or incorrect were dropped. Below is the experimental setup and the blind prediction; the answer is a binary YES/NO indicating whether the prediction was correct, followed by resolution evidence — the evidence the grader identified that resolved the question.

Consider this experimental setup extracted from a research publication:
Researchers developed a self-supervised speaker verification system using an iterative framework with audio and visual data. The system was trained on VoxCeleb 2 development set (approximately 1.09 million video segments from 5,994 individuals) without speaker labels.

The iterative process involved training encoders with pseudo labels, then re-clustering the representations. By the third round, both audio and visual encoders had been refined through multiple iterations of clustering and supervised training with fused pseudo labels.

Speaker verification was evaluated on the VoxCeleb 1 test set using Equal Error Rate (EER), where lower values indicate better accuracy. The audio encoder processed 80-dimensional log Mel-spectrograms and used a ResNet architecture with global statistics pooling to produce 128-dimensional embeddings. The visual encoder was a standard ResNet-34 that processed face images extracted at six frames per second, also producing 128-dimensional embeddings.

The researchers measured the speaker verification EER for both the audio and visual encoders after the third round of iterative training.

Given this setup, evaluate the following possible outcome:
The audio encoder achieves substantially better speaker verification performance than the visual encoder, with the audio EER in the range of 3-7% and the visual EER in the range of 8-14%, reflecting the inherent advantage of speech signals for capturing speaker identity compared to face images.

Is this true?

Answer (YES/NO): NO